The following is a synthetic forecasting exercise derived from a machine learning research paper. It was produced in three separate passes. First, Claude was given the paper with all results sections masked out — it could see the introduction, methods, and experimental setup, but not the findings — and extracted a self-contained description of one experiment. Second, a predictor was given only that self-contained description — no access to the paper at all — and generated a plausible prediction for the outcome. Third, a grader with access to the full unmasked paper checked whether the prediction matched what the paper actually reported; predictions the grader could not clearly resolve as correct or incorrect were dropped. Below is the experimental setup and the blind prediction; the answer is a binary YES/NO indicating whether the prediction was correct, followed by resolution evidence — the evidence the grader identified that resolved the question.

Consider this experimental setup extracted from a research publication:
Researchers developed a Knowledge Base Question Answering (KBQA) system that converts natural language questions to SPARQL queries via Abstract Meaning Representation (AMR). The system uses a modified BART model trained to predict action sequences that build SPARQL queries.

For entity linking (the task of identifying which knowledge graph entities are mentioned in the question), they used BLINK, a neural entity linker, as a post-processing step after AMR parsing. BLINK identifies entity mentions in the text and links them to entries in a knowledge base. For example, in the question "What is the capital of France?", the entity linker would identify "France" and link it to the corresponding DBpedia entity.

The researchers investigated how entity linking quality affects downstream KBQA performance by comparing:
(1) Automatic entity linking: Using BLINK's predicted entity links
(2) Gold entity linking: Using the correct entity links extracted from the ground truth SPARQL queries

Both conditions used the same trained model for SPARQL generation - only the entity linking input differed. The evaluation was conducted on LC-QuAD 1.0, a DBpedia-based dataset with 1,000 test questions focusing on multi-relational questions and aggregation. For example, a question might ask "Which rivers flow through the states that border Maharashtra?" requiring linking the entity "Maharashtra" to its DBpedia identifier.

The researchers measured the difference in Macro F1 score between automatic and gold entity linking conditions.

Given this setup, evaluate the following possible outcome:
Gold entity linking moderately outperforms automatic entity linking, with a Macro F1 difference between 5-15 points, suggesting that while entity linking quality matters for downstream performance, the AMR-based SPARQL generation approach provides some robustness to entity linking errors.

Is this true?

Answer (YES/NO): YES